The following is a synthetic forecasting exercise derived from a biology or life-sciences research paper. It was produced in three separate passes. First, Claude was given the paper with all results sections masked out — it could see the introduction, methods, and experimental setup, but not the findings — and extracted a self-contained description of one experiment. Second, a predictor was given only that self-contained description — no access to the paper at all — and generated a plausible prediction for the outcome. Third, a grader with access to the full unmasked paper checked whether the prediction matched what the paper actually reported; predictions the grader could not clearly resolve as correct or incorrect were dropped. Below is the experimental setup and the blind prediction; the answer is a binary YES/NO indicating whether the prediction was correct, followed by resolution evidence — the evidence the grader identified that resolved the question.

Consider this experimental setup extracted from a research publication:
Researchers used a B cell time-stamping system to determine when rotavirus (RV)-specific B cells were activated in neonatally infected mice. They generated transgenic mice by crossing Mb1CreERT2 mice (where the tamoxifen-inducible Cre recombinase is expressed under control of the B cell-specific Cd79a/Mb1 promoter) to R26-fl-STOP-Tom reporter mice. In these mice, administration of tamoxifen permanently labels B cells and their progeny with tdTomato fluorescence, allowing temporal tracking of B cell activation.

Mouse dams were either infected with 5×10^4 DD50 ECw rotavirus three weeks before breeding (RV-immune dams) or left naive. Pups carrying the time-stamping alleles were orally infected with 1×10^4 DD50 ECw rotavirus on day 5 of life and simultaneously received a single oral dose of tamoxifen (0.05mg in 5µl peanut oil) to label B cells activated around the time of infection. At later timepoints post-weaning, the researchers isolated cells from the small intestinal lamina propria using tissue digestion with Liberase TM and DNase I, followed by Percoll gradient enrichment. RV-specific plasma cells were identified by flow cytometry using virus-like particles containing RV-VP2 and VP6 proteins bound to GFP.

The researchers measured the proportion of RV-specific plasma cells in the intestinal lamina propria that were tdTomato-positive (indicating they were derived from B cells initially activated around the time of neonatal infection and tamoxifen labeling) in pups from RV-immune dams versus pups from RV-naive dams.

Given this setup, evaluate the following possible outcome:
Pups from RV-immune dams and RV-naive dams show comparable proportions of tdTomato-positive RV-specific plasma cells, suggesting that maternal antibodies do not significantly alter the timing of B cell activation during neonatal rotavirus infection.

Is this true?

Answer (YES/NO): YES